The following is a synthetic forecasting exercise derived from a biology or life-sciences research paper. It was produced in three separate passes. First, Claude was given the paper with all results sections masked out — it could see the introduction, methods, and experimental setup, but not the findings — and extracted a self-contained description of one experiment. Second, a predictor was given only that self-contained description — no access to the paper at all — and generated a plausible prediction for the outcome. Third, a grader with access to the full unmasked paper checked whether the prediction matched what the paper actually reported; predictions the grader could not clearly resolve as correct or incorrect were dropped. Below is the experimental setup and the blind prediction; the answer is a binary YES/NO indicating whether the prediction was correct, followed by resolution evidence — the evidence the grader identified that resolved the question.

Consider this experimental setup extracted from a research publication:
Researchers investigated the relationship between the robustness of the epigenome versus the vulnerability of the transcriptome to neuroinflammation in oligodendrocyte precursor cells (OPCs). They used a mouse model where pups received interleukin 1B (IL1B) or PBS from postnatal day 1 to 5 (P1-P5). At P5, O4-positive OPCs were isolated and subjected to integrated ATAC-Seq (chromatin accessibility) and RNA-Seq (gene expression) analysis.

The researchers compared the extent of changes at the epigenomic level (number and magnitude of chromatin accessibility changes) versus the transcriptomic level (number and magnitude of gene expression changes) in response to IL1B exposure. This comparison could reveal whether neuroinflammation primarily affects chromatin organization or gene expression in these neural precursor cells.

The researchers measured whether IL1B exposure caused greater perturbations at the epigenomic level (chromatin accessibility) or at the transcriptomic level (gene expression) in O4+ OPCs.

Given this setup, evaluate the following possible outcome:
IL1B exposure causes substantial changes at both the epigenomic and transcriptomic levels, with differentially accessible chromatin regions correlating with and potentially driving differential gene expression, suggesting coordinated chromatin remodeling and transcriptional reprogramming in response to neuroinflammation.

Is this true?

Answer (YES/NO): NO